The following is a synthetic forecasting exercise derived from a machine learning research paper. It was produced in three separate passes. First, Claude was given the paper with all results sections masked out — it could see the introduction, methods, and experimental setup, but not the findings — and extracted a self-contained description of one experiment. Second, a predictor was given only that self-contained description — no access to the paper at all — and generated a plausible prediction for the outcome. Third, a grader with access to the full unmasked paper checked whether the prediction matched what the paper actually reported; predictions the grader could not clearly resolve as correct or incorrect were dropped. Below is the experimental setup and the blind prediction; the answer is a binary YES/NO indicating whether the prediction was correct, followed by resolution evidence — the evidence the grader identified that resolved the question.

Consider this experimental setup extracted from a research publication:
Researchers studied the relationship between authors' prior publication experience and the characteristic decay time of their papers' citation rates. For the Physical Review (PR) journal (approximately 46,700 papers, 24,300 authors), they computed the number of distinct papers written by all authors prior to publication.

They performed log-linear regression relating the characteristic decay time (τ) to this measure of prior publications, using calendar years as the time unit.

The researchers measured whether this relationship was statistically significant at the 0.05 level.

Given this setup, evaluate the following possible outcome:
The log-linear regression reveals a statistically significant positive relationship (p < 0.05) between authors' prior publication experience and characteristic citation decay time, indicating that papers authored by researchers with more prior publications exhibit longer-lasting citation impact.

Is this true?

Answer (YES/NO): NO